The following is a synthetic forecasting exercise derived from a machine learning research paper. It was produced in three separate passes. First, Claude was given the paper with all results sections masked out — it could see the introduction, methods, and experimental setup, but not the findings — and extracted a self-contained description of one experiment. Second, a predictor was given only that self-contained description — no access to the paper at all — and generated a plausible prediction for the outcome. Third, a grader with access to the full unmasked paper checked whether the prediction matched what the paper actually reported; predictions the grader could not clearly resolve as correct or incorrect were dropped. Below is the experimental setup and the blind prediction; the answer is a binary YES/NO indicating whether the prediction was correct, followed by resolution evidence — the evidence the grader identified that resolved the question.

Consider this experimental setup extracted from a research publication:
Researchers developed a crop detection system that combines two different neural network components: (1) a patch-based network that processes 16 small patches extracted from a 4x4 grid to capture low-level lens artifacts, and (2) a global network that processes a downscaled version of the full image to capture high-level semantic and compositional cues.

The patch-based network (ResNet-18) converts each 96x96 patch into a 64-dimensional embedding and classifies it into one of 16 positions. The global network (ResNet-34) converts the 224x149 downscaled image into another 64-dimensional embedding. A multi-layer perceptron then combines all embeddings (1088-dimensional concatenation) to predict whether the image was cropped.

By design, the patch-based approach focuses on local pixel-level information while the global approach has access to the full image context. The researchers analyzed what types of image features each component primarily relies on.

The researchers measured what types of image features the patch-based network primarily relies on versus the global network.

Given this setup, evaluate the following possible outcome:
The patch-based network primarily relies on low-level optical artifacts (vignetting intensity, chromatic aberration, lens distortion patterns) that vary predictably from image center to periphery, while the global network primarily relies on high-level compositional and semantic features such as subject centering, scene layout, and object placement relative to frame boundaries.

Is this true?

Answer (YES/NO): YES